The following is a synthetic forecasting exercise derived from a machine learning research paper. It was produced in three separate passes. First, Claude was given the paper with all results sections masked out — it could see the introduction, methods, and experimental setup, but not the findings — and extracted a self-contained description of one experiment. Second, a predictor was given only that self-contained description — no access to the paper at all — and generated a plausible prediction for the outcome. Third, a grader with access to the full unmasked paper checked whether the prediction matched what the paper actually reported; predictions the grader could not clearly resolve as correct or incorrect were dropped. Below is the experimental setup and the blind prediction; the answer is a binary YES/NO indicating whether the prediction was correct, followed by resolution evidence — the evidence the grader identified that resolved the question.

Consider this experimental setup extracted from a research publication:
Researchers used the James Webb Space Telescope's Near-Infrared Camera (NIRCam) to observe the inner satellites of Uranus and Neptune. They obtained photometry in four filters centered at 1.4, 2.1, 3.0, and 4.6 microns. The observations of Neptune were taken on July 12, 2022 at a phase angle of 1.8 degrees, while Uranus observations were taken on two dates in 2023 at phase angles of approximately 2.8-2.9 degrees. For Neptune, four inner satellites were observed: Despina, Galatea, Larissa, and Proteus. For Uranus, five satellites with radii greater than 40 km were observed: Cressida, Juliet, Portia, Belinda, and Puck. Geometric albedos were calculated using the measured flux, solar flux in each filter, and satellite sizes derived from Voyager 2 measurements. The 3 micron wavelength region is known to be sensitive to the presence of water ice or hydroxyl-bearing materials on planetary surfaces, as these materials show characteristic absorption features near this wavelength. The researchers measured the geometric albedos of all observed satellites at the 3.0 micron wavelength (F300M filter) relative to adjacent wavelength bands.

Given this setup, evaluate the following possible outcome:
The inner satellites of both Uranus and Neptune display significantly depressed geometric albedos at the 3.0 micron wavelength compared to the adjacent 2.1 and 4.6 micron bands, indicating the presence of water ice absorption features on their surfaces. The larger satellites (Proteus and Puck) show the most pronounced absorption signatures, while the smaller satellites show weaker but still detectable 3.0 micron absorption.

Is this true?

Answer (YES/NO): NO